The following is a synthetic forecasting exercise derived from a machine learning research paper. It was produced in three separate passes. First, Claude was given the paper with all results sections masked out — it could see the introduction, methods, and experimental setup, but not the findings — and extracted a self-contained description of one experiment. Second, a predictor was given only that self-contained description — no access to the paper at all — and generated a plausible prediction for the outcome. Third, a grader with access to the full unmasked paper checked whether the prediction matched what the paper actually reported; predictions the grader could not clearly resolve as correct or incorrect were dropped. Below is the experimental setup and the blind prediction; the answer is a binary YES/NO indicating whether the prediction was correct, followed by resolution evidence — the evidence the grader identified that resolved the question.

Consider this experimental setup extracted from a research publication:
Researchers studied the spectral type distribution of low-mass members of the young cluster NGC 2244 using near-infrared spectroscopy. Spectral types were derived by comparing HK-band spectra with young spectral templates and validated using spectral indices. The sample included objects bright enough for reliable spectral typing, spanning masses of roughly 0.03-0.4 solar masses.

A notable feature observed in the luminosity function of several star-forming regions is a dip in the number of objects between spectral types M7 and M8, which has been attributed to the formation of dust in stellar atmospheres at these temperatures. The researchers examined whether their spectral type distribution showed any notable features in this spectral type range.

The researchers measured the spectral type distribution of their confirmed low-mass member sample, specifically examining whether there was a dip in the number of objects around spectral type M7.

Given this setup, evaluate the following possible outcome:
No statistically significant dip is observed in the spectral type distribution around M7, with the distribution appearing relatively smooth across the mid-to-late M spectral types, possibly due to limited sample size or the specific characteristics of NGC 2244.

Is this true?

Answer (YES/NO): NO